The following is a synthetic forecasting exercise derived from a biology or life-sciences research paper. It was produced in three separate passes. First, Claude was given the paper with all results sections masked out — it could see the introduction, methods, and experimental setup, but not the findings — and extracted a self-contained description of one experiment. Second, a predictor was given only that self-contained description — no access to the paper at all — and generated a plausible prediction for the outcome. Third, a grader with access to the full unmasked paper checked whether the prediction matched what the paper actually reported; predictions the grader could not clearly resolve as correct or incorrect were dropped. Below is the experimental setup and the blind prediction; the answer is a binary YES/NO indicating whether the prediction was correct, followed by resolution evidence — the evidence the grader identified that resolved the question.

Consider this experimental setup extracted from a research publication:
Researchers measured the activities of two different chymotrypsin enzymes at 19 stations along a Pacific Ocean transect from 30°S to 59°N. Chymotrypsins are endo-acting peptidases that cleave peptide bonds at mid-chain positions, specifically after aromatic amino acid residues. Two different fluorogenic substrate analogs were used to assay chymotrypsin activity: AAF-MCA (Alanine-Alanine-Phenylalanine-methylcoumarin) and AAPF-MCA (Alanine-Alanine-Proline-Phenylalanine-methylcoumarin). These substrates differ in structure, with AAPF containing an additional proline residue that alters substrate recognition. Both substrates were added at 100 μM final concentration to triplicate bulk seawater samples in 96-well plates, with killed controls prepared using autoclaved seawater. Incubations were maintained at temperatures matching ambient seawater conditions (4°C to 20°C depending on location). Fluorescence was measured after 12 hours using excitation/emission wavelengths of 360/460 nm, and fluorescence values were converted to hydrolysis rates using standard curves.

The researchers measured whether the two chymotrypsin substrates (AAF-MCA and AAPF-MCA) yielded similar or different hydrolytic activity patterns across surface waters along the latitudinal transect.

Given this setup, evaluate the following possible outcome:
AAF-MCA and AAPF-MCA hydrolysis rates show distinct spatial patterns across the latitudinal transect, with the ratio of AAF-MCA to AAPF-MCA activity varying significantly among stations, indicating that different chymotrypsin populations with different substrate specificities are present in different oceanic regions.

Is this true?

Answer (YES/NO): YES